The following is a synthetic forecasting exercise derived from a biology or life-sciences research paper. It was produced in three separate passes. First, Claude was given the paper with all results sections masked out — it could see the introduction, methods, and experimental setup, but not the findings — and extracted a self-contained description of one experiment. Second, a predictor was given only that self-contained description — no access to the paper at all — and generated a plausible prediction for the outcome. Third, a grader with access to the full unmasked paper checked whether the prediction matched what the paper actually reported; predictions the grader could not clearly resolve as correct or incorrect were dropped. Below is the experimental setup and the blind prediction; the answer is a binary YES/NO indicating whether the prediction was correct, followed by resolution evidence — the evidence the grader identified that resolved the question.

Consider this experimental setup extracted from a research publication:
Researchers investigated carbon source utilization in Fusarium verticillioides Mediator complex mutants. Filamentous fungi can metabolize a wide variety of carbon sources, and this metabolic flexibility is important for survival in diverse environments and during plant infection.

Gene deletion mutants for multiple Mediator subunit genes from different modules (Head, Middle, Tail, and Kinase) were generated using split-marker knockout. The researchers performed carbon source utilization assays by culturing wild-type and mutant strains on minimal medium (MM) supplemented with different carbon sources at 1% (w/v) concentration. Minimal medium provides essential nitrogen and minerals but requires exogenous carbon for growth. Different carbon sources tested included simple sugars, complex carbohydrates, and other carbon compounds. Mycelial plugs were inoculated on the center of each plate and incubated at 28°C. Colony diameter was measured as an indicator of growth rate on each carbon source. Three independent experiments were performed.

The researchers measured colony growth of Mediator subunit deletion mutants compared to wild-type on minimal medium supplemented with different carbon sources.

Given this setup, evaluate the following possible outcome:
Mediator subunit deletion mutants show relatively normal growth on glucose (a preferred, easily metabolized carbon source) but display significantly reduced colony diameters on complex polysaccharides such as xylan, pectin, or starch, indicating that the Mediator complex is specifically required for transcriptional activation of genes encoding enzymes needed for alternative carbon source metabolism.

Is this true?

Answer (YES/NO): NO